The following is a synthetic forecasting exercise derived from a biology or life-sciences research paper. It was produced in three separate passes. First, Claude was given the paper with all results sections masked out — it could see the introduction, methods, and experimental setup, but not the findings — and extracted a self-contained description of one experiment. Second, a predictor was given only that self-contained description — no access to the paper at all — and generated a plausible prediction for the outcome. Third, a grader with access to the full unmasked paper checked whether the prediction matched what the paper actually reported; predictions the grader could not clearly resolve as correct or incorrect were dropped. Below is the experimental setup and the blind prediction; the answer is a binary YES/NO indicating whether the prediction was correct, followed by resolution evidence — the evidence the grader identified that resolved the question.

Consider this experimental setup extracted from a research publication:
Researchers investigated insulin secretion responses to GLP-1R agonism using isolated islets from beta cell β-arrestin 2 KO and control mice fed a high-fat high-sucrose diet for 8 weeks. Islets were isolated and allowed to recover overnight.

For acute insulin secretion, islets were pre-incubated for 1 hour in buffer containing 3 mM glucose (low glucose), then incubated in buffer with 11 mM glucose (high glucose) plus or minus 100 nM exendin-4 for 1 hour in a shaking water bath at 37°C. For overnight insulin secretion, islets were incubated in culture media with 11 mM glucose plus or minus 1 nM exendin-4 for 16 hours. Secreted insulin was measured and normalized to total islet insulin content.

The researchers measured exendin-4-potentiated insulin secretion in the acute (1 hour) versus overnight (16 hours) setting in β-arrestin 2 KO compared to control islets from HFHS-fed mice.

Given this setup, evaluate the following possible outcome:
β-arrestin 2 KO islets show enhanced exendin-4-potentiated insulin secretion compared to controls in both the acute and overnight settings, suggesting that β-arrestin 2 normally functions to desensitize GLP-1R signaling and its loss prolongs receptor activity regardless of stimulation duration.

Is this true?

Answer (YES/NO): NO